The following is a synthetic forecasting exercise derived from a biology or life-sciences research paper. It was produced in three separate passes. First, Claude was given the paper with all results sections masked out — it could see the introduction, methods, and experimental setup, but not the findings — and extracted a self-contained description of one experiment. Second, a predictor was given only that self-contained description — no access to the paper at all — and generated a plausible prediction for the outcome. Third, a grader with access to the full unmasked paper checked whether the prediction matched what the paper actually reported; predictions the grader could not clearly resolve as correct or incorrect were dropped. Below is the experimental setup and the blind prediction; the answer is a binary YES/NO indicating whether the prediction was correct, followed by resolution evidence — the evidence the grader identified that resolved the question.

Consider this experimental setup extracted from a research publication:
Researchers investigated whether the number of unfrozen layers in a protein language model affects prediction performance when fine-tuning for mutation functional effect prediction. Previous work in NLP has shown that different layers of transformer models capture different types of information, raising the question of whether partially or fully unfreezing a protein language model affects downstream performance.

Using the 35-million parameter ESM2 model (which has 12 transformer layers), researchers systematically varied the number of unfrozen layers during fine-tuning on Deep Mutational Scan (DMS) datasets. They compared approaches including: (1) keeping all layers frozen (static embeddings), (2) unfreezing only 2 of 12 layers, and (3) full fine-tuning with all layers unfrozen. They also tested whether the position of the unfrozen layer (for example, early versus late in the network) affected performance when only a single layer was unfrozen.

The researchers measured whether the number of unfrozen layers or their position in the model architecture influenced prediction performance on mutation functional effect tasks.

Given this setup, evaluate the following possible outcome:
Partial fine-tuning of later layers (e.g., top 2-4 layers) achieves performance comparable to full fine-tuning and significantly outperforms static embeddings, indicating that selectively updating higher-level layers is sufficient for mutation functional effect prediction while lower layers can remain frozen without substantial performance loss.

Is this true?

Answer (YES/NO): NO